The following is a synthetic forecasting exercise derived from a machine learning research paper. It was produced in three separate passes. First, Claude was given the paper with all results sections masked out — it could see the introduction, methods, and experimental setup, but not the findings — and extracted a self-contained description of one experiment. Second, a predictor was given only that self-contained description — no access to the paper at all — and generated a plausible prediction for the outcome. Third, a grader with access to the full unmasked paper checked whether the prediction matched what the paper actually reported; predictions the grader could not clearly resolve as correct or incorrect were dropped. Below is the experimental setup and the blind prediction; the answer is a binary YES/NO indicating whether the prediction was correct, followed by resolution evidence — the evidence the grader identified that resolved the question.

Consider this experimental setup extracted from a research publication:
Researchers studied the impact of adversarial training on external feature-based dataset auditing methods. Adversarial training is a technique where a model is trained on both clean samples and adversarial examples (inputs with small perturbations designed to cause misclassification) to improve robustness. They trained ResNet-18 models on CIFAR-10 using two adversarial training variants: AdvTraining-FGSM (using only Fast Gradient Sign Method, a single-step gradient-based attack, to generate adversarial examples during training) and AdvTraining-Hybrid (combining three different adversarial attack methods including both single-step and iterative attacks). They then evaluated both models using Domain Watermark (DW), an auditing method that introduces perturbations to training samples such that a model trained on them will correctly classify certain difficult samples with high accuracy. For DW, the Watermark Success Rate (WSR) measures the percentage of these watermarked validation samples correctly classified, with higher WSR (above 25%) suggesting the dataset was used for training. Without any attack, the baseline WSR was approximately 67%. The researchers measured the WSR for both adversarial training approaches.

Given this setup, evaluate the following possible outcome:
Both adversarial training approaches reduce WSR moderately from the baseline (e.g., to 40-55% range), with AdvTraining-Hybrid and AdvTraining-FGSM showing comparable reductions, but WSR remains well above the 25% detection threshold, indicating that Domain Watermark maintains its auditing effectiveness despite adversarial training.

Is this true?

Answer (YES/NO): NO